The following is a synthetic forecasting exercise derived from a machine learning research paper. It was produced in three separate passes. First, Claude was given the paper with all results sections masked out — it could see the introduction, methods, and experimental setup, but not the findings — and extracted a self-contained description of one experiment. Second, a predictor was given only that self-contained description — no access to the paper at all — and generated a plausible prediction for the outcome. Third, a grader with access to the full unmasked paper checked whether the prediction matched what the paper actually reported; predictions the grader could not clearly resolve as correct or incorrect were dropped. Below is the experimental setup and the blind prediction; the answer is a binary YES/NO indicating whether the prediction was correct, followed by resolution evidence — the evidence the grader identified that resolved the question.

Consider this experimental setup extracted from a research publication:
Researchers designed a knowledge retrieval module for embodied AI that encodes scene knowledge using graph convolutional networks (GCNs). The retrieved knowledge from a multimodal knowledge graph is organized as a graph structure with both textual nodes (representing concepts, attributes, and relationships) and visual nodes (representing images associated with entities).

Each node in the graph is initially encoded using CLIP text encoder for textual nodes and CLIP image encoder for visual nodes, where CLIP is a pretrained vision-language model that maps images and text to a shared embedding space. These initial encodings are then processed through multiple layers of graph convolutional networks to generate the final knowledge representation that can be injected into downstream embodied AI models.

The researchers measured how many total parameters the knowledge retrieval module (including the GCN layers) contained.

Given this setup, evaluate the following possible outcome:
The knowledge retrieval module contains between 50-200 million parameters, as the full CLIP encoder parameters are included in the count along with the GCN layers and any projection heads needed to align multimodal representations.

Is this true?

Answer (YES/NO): NO